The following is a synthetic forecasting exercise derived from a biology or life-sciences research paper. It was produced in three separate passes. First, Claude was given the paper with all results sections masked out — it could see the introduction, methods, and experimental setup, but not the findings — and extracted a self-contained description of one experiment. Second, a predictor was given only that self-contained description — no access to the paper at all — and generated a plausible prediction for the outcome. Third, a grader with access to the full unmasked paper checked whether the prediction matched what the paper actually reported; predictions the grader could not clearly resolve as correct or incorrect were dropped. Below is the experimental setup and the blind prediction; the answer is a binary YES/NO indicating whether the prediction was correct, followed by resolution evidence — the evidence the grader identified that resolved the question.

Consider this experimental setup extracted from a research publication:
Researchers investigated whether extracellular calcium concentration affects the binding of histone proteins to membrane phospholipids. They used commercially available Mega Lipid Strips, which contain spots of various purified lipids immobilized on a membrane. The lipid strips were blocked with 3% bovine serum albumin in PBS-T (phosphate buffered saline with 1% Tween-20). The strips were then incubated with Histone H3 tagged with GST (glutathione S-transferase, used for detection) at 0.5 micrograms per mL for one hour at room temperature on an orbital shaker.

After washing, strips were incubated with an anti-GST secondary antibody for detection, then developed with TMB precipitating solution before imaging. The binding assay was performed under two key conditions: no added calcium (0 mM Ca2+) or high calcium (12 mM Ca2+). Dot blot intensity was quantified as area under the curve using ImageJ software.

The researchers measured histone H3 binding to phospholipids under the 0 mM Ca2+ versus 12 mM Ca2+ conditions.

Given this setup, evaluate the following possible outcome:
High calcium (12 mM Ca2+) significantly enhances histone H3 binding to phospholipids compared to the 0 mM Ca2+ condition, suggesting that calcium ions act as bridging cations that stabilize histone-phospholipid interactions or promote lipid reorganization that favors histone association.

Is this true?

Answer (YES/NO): NO